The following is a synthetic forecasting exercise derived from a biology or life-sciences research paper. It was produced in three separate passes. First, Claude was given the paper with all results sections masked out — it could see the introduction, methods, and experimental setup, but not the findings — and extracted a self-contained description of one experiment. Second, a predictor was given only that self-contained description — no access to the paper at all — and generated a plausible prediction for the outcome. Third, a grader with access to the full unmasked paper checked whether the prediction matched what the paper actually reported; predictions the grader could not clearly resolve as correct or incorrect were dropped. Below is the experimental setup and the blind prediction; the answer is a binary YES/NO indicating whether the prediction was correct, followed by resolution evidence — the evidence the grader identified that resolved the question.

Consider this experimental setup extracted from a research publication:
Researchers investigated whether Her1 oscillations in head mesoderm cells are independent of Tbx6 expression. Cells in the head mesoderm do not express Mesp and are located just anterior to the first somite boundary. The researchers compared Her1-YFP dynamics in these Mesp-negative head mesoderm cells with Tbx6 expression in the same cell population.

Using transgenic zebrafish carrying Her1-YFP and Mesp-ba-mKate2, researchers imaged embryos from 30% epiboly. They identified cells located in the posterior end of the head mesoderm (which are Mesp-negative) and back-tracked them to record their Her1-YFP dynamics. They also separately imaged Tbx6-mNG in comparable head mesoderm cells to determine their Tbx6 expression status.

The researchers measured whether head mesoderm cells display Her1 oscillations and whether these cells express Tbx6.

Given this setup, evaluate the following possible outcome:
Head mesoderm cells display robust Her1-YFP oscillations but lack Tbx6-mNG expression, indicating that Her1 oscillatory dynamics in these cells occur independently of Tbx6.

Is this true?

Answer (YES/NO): YES